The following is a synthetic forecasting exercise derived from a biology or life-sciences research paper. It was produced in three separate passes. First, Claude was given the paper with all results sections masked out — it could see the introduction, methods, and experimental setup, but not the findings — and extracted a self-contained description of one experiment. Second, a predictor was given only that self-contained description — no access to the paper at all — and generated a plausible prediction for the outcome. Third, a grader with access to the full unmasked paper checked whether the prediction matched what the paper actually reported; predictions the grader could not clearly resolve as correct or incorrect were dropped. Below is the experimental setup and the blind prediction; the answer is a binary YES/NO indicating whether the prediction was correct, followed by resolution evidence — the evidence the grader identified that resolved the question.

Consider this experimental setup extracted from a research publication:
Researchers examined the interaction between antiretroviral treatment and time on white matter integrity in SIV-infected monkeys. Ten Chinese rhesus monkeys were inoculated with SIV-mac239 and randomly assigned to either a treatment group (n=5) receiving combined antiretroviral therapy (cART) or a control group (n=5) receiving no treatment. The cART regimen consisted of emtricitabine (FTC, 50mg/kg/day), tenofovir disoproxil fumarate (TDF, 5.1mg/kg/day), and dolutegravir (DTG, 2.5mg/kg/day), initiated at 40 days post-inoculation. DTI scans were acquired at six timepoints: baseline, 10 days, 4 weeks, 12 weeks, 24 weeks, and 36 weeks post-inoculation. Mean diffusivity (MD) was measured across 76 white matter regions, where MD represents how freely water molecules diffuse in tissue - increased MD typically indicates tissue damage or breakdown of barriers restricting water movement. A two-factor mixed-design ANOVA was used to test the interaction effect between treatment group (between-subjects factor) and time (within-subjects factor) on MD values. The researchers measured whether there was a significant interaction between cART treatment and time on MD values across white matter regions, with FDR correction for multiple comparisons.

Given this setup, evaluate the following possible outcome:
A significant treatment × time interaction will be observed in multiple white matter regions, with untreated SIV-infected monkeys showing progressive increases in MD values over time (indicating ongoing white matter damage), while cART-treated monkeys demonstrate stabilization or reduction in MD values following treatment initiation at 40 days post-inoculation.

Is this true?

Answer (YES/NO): NO